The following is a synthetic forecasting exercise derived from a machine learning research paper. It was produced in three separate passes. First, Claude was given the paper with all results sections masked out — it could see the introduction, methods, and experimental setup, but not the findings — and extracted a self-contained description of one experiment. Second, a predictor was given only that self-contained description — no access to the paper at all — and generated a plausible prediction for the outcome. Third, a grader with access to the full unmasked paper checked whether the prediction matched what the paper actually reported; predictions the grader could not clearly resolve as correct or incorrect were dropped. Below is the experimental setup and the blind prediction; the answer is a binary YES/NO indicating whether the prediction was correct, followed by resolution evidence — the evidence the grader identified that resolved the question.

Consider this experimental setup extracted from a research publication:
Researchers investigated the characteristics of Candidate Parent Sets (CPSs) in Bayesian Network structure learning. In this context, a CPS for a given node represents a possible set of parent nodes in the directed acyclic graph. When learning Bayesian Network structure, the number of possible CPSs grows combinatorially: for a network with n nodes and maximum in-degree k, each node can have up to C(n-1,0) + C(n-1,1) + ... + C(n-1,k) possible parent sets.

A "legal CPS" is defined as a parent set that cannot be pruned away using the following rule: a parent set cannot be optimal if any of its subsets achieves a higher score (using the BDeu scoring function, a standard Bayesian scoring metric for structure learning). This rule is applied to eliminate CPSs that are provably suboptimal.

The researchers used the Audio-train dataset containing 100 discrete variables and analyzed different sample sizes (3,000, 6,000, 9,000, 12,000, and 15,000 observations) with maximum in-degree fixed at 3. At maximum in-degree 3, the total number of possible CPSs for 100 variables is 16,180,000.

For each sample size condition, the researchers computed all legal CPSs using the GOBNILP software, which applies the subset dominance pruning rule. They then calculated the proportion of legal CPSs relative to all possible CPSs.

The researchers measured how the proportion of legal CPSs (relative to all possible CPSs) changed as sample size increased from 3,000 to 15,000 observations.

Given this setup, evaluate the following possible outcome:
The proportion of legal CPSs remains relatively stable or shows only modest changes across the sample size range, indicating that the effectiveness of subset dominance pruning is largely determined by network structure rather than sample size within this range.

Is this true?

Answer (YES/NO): NO